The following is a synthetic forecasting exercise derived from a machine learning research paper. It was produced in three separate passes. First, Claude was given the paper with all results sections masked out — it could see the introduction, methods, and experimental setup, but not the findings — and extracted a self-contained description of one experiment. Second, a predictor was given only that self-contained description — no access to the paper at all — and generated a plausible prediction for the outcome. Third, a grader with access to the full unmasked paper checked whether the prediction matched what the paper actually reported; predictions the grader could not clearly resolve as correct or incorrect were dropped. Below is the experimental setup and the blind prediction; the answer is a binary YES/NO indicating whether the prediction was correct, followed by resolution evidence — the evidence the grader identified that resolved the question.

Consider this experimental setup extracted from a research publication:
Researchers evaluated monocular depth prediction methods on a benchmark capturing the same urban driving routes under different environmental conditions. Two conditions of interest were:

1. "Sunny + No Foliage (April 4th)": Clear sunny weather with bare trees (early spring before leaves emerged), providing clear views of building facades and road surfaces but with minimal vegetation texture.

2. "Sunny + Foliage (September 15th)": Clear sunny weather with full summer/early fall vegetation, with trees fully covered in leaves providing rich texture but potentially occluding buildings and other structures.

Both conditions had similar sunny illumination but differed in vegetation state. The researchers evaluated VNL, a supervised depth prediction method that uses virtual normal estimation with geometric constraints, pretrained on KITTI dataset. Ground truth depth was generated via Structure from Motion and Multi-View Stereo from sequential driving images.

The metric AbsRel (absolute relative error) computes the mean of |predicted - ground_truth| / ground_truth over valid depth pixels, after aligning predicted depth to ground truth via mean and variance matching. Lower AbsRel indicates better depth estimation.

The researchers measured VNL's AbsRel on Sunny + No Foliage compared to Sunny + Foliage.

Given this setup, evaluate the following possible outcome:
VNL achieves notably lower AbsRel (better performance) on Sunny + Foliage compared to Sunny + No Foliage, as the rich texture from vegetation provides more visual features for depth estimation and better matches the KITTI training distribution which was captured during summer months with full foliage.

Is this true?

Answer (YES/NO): YES